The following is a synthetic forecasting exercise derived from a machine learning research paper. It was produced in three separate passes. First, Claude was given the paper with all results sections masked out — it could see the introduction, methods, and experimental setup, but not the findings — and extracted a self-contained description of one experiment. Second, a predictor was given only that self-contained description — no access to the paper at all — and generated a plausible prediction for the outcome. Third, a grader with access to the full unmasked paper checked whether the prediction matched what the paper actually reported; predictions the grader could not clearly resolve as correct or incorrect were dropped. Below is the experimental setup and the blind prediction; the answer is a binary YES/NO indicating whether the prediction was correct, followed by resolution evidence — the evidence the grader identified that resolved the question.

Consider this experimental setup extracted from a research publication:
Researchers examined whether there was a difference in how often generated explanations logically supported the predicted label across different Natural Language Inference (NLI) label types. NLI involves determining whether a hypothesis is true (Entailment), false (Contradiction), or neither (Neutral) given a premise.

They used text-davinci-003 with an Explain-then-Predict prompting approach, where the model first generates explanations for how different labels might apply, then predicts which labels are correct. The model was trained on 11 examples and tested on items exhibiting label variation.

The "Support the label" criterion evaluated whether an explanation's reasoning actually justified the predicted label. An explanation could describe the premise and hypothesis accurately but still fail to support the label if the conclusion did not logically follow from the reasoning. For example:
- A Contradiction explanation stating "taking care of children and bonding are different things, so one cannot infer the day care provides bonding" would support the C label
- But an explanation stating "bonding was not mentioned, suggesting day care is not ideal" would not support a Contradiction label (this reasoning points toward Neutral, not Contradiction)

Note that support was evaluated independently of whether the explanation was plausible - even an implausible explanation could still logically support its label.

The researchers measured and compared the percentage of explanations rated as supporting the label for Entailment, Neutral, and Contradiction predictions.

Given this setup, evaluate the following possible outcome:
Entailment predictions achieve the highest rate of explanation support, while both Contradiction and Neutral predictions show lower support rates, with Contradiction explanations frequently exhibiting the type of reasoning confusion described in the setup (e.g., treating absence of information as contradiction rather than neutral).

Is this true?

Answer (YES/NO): YES